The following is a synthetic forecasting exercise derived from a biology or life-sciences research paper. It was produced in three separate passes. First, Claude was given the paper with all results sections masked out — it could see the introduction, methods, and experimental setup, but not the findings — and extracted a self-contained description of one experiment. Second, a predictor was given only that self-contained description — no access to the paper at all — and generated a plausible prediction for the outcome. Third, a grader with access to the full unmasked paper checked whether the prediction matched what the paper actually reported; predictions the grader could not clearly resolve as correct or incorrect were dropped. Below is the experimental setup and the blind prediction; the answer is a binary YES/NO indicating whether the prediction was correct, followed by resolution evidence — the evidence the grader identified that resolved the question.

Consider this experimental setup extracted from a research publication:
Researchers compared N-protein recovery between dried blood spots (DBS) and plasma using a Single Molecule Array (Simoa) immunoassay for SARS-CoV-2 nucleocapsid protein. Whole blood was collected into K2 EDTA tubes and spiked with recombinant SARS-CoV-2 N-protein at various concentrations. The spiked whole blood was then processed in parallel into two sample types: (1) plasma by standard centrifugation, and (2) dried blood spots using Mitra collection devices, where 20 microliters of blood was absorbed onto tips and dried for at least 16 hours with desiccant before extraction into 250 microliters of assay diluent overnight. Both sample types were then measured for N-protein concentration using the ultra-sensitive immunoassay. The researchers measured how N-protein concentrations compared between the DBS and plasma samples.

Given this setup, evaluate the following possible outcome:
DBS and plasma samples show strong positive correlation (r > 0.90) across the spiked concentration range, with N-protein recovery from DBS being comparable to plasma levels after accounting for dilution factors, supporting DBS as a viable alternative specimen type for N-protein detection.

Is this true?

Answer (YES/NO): NO